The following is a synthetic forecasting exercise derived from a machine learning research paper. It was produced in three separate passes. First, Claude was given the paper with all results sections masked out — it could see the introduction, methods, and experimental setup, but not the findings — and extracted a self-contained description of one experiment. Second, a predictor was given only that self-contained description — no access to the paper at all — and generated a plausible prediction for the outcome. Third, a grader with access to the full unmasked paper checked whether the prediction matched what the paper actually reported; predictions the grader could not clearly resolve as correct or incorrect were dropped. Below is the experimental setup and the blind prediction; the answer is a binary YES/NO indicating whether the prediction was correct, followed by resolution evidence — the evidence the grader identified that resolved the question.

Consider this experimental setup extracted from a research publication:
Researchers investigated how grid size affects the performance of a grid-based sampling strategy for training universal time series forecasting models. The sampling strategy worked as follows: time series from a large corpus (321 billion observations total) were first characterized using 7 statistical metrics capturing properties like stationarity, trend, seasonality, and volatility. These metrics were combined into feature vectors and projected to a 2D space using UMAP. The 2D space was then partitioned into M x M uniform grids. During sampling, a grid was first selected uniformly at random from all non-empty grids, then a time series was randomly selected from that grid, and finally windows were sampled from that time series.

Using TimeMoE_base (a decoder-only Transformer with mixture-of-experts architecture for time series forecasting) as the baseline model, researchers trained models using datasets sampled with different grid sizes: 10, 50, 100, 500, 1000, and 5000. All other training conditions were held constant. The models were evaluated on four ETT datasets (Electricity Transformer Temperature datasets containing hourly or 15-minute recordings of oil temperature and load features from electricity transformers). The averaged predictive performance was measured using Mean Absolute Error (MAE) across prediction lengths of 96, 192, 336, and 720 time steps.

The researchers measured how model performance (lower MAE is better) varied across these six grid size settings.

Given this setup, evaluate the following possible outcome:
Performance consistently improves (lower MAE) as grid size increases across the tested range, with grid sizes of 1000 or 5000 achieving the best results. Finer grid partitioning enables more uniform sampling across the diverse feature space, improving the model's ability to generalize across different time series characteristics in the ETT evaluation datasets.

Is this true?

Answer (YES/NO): NO